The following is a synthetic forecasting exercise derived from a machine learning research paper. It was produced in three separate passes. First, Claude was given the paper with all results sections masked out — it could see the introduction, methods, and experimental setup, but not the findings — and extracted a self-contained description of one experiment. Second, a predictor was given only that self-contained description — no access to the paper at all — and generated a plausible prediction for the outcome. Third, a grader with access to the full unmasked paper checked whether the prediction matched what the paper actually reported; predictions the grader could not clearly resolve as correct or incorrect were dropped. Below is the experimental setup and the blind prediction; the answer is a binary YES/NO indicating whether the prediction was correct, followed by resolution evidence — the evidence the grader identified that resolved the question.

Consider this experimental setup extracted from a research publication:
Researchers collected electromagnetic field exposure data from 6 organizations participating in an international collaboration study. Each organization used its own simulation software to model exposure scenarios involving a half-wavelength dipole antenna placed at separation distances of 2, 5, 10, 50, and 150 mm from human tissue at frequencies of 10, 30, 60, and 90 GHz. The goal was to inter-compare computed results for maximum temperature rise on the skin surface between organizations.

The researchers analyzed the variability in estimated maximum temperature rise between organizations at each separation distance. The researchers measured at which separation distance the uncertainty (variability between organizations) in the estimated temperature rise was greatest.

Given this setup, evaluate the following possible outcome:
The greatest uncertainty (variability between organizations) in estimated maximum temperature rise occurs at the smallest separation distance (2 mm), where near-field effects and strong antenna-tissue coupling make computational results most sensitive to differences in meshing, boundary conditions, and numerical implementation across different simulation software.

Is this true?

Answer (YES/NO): YES